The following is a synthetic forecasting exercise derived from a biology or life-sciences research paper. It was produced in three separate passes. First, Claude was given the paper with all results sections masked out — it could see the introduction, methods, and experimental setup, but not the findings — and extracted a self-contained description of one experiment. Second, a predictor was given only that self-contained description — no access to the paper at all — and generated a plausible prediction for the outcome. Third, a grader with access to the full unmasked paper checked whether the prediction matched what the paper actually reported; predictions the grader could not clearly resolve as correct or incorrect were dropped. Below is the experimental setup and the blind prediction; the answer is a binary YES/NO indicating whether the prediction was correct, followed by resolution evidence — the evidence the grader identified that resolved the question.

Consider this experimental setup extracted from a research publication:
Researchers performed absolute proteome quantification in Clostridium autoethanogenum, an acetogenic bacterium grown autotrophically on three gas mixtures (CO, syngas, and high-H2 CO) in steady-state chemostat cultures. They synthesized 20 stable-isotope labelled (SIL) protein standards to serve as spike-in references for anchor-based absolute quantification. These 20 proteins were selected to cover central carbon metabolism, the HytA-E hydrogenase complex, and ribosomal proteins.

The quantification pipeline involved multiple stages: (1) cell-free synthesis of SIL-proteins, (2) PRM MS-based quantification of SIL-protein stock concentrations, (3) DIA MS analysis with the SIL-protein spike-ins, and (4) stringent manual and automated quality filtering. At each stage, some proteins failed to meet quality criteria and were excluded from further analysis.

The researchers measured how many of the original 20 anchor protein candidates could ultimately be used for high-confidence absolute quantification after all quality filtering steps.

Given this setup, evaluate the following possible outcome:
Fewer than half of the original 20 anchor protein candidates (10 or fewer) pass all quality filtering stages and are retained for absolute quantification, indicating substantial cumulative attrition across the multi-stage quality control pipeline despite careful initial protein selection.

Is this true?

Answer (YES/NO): NO